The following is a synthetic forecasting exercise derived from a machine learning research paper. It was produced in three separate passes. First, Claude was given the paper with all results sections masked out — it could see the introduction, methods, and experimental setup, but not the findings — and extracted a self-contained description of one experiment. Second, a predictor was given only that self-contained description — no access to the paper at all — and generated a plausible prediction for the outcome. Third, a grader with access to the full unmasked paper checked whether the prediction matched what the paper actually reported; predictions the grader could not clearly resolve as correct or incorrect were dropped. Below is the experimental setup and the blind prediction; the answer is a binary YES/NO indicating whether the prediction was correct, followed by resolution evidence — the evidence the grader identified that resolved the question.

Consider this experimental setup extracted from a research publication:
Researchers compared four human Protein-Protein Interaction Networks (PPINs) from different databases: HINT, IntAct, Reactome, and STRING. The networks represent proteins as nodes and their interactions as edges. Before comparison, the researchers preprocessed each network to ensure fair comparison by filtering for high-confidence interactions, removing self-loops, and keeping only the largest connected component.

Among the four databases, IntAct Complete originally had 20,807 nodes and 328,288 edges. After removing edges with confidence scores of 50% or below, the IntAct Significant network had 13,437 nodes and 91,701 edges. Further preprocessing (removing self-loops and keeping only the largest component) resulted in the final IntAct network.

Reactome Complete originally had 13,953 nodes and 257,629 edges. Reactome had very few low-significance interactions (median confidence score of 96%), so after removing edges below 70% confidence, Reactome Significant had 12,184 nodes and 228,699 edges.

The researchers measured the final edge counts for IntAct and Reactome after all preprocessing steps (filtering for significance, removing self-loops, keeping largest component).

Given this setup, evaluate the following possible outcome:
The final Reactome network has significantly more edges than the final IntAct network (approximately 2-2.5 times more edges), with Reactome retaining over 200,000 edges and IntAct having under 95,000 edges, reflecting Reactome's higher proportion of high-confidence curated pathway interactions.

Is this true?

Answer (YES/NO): YES